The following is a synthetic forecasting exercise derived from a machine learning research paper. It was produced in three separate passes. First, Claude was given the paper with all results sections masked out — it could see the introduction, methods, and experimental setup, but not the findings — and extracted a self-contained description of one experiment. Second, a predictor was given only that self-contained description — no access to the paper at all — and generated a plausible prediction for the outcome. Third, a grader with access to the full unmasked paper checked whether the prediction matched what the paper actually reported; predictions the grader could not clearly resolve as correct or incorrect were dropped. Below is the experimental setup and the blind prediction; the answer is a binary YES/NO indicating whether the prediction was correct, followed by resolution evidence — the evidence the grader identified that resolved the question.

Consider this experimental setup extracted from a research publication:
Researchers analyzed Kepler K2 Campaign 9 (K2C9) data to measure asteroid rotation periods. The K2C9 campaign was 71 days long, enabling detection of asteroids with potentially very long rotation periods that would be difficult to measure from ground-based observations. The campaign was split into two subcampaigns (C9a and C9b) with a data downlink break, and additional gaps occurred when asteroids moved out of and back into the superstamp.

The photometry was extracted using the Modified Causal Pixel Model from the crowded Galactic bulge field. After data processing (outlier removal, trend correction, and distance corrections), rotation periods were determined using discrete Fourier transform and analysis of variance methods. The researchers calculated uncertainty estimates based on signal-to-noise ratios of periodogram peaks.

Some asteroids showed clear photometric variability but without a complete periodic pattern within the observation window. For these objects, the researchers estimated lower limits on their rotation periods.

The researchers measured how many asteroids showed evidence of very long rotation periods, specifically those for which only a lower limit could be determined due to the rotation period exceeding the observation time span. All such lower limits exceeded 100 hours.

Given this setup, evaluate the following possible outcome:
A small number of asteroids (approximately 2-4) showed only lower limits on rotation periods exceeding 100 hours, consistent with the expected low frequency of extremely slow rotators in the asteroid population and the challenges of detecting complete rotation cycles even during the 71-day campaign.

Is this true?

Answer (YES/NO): NO